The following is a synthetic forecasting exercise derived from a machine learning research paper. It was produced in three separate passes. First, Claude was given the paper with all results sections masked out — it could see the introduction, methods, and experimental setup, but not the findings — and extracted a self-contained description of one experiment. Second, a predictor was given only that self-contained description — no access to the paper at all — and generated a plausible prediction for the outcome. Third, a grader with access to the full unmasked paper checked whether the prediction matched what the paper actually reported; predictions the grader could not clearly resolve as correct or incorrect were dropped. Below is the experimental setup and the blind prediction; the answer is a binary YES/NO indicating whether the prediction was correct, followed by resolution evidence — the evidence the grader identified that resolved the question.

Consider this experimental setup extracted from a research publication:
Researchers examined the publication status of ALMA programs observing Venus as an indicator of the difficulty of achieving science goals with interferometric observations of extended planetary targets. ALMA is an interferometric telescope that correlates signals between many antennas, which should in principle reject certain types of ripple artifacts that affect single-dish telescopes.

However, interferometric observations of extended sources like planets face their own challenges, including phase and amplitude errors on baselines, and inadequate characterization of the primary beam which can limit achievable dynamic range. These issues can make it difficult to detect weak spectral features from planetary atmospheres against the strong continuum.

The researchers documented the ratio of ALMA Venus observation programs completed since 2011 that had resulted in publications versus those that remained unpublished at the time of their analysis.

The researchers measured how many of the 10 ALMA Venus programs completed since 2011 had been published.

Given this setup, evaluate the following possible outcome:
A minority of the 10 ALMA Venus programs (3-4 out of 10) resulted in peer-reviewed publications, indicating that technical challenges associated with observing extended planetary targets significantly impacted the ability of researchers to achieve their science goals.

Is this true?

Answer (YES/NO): NO